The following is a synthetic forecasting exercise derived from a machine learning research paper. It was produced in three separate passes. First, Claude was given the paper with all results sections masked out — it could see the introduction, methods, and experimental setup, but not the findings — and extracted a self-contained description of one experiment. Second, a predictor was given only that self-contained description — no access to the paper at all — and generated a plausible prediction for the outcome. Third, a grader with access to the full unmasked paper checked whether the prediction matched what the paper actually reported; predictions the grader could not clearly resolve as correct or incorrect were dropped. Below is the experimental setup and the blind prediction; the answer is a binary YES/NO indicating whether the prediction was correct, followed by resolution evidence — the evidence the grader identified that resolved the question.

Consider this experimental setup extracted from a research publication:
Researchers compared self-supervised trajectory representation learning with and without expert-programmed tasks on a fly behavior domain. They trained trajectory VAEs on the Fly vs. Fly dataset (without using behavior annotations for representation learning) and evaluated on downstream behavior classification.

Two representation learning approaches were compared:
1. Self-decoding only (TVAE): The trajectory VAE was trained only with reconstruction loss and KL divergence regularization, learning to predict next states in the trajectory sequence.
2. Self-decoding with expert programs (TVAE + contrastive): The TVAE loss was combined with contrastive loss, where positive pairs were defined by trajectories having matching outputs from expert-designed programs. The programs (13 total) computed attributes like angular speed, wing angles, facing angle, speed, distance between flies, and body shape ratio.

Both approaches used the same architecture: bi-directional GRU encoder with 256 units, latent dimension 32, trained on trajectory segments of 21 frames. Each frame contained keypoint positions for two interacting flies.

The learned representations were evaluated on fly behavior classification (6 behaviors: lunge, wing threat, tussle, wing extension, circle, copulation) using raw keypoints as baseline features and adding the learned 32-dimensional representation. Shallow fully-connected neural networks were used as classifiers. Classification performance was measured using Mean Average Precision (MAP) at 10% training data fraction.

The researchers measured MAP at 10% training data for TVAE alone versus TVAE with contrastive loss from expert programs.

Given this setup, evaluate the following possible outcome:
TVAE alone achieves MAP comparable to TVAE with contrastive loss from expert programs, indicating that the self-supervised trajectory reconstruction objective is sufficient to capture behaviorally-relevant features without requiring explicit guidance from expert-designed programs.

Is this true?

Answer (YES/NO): NO